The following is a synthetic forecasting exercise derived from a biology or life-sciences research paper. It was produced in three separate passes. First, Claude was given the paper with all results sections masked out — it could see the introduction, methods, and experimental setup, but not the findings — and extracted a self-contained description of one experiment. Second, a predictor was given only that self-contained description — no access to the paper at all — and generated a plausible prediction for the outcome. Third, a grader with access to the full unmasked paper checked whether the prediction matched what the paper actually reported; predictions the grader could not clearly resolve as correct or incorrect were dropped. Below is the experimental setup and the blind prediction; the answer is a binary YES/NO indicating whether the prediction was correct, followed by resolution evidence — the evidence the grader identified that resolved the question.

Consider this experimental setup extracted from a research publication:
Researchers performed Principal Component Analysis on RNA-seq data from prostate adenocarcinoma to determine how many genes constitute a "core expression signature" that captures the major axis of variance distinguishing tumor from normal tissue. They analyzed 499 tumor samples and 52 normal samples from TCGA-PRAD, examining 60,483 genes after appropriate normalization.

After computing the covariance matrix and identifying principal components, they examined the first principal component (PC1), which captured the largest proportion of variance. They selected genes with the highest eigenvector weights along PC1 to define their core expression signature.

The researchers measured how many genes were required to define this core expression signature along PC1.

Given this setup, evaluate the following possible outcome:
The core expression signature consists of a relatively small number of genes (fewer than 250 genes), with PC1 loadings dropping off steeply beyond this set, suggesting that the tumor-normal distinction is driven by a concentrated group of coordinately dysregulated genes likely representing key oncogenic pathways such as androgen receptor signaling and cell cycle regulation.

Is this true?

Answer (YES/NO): YES